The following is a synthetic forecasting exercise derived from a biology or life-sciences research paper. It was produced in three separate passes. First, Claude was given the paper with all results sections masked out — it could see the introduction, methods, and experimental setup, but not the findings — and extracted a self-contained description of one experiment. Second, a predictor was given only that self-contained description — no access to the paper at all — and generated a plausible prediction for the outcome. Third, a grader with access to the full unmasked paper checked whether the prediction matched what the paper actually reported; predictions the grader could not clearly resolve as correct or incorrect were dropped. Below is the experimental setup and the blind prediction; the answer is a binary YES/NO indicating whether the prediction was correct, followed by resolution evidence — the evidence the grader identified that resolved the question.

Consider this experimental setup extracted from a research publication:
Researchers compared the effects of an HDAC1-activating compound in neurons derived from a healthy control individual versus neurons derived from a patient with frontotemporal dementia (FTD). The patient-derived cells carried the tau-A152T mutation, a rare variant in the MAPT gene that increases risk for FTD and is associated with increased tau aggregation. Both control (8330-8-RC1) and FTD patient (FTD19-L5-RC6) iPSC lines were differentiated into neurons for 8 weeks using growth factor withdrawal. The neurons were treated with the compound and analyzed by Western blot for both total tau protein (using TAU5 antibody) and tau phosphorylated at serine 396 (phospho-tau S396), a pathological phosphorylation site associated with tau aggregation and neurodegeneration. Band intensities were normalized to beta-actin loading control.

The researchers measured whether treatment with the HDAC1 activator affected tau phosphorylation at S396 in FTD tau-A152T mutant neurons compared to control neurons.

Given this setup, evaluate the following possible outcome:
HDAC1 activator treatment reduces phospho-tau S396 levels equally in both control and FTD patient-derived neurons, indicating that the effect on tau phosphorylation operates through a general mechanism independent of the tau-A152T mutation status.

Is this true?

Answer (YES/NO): NO